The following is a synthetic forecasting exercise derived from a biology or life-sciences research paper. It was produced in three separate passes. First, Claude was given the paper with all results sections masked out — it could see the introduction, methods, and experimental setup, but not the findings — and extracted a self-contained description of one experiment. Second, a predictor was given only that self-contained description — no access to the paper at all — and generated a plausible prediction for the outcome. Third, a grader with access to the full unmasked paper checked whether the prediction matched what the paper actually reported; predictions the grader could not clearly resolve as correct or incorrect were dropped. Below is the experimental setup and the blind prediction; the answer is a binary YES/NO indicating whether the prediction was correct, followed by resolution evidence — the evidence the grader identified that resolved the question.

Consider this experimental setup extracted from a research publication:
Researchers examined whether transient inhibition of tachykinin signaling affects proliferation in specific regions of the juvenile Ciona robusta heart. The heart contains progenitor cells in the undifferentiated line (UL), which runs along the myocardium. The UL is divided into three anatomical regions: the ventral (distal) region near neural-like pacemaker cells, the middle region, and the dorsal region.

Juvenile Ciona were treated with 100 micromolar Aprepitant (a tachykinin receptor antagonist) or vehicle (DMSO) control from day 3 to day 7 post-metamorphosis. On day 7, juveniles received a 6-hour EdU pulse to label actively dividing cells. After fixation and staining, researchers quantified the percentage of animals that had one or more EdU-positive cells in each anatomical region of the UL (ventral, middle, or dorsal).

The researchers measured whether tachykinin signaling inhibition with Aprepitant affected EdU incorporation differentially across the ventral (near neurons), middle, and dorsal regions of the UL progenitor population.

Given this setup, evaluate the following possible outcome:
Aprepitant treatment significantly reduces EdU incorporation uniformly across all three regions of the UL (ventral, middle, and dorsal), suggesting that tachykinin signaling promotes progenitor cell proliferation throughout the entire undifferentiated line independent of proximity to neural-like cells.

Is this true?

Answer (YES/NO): NO